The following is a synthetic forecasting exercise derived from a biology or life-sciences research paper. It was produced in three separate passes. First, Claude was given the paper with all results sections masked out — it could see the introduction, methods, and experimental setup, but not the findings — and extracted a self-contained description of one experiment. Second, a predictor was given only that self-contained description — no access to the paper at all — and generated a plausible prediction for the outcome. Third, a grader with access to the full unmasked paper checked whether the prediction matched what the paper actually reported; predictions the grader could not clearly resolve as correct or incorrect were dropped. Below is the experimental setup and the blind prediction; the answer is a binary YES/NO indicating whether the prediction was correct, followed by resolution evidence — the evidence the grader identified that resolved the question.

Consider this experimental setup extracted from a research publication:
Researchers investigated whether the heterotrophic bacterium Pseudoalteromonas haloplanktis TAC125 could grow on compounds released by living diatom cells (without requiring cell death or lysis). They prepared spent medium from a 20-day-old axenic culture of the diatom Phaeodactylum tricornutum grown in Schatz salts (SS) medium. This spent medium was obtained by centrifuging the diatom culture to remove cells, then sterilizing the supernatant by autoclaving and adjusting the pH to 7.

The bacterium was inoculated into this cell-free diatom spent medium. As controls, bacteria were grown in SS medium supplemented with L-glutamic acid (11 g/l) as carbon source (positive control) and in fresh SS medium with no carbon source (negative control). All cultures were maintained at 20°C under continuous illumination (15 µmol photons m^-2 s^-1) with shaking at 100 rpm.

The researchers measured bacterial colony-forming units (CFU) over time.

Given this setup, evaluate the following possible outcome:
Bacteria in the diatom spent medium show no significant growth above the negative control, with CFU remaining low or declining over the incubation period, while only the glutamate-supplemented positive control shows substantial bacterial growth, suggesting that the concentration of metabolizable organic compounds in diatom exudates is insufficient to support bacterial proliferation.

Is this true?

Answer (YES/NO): NO